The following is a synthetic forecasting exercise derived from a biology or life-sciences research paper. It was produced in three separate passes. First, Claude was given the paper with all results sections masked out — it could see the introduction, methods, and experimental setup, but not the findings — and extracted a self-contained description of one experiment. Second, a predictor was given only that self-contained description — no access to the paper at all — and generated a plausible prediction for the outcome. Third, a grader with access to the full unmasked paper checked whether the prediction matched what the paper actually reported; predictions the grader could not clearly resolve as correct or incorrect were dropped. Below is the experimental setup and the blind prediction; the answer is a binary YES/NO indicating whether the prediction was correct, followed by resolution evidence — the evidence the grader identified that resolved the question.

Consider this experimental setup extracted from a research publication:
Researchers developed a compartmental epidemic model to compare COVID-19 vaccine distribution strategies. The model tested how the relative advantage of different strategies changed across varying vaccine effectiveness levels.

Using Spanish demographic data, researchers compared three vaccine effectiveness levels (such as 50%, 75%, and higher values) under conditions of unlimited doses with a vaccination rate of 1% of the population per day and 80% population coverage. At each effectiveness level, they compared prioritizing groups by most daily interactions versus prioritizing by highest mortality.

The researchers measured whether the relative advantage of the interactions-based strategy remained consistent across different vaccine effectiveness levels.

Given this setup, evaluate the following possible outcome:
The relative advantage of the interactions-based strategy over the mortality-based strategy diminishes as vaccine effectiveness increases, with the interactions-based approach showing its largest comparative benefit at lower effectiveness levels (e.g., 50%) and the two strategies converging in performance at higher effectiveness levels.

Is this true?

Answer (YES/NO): NO